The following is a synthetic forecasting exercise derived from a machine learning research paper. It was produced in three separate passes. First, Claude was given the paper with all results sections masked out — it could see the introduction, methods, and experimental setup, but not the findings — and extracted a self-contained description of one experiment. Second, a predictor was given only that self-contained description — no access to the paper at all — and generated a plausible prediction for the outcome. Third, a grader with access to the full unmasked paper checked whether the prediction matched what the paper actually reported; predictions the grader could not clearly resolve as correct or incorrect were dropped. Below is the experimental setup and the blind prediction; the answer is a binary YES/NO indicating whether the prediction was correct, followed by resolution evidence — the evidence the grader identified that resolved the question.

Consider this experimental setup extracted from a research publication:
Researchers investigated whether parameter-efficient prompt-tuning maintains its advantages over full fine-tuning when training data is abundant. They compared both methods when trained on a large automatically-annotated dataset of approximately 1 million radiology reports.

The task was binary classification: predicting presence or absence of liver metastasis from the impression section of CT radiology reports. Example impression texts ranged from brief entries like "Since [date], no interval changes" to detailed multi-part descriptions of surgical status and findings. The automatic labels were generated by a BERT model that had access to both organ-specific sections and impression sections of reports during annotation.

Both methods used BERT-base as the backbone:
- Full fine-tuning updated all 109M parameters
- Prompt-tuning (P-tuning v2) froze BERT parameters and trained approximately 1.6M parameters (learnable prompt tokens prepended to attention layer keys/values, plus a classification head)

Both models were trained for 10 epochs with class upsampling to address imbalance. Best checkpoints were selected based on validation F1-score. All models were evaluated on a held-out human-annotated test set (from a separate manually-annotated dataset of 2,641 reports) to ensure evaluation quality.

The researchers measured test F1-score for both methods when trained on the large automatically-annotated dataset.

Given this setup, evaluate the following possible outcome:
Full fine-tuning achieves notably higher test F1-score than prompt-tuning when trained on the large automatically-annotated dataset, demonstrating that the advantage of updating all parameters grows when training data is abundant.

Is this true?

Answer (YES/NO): NO